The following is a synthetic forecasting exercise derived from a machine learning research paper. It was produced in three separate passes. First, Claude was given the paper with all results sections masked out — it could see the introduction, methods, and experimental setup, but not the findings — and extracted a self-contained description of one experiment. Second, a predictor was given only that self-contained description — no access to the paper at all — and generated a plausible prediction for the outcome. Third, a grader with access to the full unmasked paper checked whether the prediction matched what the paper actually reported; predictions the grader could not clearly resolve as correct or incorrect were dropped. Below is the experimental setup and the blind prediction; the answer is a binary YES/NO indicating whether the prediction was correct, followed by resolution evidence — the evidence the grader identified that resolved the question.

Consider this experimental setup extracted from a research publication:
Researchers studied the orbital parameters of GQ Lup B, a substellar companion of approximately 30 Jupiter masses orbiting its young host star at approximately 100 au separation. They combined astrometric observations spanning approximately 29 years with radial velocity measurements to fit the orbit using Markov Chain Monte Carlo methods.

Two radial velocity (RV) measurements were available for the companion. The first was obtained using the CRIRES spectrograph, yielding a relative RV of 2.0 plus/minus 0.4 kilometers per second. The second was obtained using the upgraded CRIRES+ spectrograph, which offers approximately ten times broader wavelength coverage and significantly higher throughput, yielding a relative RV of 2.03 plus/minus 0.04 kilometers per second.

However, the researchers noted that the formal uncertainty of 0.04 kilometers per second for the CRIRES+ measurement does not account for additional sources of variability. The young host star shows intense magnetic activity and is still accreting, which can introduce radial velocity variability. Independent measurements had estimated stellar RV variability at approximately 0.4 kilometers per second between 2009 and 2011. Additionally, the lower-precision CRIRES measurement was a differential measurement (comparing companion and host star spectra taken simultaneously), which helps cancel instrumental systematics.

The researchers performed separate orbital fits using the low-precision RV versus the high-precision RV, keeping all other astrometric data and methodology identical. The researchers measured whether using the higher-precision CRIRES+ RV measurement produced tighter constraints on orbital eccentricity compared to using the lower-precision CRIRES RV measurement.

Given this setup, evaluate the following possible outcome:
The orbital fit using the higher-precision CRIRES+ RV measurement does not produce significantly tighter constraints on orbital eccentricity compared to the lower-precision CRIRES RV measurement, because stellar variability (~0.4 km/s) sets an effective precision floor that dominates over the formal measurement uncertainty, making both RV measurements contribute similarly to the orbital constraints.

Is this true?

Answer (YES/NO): NO